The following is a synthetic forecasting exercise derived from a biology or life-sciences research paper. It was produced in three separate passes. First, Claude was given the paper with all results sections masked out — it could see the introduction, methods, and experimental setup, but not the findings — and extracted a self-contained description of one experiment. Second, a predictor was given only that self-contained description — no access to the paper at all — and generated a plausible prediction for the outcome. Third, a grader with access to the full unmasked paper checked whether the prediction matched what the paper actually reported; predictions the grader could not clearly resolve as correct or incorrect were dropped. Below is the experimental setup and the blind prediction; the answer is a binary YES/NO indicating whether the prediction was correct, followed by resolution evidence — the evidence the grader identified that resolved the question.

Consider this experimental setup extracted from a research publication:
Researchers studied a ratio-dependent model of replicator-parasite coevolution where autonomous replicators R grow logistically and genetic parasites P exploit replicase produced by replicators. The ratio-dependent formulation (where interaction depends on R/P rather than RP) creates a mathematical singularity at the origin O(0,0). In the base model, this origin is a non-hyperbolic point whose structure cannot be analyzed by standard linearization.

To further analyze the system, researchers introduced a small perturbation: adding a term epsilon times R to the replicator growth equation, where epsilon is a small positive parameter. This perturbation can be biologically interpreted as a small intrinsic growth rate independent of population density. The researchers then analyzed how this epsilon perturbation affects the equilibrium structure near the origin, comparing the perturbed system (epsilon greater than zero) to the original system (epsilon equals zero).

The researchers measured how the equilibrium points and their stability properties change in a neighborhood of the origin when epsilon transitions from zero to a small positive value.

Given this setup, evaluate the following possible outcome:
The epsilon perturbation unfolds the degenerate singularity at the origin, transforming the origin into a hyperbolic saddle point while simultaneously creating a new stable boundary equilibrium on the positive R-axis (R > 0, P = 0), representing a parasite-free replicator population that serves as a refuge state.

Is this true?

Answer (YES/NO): NO